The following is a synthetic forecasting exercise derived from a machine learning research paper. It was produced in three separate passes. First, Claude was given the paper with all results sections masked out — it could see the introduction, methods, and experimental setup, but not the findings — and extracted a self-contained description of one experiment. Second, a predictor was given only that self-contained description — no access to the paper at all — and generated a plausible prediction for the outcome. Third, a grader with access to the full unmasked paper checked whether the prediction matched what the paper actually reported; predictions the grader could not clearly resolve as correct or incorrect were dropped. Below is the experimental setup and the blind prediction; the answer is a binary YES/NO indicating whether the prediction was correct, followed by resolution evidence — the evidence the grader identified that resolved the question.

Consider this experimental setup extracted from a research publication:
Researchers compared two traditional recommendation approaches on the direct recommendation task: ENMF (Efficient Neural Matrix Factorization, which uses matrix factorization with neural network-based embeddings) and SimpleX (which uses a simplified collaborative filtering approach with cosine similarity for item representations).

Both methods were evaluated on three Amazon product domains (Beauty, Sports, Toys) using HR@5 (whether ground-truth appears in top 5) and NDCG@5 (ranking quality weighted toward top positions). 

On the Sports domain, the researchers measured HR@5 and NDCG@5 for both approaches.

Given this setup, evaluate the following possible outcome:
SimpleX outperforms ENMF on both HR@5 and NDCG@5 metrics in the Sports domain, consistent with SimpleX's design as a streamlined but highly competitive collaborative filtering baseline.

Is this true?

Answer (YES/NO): NO